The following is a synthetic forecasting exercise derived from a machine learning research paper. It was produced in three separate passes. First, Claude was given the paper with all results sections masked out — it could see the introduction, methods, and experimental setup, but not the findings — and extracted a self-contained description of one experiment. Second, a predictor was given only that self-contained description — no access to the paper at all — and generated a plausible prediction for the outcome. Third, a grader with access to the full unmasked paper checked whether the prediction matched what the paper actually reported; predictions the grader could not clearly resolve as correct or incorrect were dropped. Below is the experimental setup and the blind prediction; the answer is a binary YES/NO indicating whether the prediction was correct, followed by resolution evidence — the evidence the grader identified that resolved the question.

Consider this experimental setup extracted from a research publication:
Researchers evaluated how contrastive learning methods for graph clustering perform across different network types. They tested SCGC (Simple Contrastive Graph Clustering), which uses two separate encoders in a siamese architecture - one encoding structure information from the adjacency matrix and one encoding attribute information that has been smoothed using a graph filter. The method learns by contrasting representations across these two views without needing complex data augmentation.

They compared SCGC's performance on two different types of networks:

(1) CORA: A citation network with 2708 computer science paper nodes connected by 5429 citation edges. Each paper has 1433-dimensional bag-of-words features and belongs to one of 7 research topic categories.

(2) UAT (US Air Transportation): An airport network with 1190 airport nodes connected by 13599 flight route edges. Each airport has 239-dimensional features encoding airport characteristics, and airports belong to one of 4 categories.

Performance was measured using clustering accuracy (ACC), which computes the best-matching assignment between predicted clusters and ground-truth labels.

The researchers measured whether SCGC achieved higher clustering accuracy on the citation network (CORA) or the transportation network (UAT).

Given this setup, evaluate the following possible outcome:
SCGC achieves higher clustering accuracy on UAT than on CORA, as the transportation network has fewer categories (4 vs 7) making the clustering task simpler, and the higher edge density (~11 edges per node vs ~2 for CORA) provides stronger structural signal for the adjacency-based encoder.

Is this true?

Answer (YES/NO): NO